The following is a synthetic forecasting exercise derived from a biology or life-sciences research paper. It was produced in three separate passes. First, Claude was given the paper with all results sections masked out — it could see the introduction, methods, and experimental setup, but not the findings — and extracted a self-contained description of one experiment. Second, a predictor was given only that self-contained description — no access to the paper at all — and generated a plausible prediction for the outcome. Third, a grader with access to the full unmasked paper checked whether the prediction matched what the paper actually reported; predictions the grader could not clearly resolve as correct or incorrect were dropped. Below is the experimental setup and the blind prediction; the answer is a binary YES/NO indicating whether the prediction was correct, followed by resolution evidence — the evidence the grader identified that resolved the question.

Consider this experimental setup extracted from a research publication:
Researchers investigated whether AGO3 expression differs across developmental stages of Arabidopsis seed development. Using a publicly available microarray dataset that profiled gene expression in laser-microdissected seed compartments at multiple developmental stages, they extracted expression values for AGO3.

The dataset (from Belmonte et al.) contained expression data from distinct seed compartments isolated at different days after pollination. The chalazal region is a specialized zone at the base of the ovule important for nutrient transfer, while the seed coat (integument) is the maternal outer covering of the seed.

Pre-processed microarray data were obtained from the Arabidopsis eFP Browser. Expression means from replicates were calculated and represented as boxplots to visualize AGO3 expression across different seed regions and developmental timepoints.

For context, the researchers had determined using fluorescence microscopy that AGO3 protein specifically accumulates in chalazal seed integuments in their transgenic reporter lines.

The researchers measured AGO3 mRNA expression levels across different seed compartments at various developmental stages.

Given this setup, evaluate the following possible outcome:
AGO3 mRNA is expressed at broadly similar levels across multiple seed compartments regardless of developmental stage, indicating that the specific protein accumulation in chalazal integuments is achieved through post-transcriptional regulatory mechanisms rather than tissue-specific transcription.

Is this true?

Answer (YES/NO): NO